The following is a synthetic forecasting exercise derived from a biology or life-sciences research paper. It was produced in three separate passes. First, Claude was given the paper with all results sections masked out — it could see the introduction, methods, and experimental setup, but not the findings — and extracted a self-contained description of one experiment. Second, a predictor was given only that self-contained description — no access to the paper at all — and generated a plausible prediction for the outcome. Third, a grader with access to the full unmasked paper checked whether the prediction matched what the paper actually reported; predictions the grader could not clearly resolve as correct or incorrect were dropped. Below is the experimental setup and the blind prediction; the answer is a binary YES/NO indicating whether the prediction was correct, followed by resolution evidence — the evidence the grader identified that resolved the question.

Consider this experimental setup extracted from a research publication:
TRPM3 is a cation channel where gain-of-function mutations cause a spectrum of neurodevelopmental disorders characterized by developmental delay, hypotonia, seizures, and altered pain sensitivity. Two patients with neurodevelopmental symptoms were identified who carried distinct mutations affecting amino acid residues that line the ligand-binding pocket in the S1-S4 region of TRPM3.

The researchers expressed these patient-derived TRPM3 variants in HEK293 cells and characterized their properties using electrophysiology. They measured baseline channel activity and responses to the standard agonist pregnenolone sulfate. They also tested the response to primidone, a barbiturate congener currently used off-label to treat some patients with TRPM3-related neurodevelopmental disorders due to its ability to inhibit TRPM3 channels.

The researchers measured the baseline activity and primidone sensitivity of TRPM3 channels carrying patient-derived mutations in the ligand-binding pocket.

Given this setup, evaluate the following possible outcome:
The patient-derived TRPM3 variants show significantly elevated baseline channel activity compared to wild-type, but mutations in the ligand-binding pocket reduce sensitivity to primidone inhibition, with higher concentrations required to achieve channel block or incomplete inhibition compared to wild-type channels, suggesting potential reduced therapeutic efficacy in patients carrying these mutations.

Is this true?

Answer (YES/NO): YES